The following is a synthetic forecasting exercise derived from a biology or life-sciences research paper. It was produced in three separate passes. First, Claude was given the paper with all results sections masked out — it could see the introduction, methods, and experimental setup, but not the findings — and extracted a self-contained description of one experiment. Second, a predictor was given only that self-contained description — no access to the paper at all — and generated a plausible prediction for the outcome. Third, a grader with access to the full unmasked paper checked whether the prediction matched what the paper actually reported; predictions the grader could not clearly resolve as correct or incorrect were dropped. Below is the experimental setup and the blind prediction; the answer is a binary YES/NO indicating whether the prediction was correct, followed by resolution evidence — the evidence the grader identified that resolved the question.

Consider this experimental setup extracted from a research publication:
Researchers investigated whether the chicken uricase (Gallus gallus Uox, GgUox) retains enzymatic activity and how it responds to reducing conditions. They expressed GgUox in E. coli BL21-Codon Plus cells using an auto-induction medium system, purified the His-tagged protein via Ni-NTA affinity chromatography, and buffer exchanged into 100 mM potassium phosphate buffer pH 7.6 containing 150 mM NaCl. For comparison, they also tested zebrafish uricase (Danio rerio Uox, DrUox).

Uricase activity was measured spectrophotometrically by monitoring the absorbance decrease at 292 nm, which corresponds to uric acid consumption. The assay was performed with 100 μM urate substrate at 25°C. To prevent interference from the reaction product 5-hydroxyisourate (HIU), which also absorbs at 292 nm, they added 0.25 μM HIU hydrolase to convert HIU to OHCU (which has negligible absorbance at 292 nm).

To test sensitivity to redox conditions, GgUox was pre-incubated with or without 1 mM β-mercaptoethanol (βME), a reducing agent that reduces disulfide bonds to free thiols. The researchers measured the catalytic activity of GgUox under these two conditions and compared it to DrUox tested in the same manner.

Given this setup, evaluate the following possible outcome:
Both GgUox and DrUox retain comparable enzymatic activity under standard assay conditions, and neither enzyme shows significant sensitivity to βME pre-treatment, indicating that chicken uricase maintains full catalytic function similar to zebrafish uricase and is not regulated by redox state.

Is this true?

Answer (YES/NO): NO